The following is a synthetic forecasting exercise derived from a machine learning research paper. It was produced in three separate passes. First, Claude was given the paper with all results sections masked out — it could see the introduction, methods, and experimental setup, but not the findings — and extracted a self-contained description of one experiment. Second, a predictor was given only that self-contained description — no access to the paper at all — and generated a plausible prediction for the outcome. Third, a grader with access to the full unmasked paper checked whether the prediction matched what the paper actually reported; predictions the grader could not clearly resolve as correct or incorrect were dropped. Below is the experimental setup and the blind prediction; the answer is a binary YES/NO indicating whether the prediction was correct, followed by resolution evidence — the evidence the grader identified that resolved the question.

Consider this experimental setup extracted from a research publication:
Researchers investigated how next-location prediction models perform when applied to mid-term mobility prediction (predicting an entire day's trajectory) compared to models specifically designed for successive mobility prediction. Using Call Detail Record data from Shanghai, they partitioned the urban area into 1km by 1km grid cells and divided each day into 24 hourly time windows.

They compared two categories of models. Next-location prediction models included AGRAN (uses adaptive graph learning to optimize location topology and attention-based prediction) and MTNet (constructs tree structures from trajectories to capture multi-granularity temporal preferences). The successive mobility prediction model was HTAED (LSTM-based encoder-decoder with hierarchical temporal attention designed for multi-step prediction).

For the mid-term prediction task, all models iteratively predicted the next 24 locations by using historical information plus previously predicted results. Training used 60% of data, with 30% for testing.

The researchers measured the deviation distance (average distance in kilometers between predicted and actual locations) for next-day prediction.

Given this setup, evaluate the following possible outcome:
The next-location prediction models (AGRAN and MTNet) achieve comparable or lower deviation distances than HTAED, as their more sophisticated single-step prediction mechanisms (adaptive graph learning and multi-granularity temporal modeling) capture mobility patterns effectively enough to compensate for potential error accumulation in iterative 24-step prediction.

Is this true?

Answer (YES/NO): NO